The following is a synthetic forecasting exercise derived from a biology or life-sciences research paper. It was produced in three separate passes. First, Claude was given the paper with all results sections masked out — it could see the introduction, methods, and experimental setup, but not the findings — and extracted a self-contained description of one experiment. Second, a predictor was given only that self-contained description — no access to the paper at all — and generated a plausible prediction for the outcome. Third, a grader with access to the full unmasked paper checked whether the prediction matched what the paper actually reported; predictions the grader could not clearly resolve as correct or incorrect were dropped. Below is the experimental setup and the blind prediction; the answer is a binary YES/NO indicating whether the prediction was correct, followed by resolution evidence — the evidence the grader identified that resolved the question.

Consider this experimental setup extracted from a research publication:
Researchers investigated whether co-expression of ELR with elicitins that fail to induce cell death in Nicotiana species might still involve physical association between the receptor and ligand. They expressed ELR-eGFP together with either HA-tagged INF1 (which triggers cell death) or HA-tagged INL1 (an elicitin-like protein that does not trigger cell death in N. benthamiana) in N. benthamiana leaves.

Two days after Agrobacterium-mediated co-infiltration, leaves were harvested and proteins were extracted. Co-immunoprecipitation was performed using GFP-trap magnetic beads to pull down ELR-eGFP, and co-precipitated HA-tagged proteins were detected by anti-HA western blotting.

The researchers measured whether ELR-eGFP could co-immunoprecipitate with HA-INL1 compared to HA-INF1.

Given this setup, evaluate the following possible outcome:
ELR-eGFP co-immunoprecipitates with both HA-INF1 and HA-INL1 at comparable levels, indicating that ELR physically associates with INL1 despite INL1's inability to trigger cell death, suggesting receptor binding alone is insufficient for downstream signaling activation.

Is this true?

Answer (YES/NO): NO